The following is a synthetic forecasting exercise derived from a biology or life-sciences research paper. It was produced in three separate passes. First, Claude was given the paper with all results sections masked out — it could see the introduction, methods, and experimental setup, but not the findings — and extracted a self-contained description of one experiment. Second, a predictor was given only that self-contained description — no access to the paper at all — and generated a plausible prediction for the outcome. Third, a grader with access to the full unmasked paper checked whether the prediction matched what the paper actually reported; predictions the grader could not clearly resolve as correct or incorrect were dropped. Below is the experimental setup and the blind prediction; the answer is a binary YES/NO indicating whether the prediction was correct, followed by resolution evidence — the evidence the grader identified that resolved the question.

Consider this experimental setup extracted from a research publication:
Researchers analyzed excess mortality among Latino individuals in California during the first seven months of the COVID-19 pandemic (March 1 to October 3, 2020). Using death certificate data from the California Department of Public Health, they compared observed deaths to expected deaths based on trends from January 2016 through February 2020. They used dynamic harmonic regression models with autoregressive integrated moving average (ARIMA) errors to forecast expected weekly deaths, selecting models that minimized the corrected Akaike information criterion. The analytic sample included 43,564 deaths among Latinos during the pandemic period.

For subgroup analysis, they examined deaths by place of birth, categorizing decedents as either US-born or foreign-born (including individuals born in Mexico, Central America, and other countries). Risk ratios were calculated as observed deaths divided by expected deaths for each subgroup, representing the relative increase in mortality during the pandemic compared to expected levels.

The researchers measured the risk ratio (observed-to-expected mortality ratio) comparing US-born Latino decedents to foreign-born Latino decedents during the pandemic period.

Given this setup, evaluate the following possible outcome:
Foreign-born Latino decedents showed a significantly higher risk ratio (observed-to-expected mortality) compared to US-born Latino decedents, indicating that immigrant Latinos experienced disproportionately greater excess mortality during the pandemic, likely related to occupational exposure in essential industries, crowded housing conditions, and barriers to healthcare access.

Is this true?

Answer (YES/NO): YES